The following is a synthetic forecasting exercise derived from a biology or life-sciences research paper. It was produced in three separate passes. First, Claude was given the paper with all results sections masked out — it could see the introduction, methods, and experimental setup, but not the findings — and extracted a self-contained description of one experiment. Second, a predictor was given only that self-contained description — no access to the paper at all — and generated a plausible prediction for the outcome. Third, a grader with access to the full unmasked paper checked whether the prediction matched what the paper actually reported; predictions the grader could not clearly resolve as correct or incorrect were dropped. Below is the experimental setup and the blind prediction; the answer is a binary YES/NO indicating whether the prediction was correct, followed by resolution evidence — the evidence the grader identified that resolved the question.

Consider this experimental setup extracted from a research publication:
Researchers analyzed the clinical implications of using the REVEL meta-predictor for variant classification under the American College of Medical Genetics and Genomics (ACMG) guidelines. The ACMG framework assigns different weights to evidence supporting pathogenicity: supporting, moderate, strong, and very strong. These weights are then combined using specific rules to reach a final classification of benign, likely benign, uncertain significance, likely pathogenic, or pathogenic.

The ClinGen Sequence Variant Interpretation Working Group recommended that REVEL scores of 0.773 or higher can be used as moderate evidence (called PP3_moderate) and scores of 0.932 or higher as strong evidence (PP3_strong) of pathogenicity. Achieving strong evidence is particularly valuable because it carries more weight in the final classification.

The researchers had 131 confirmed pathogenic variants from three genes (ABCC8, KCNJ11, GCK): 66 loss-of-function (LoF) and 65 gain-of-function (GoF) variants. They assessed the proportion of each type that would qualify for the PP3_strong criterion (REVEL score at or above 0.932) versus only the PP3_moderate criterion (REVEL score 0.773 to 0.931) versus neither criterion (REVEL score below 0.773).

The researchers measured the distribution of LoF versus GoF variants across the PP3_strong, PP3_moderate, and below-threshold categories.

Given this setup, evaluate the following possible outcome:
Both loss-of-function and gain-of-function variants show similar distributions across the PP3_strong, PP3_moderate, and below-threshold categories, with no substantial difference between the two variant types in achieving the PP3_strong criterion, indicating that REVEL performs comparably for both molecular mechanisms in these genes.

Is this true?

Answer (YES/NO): NO